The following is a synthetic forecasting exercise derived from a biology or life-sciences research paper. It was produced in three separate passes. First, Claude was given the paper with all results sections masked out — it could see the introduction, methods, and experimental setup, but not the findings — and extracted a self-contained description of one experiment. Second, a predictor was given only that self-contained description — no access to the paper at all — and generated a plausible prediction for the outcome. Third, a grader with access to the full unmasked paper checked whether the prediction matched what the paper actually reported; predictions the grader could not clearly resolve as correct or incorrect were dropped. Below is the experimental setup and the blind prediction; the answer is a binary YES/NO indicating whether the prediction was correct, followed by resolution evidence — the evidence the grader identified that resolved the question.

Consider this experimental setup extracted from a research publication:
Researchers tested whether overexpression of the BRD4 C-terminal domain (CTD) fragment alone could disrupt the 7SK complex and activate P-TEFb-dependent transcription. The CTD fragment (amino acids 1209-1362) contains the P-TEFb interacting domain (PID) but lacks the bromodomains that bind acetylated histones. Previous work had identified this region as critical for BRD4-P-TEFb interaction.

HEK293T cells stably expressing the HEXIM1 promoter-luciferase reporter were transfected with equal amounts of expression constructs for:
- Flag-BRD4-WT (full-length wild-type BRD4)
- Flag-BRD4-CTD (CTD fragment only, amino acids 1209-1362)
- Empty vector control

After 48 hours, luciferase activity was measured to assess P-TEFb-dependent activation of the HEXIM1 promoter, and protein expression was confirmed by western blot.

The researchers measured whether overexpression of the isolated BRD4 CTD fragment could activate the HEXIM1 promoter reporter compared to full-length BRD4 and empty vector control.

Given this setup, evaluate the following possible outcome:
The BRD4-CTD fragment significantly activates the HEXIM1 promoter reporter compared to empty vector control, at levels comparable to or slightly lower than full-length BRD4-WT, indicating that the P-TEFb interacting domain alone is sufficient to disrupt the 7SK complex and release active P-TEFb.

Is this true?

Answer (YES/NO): NO